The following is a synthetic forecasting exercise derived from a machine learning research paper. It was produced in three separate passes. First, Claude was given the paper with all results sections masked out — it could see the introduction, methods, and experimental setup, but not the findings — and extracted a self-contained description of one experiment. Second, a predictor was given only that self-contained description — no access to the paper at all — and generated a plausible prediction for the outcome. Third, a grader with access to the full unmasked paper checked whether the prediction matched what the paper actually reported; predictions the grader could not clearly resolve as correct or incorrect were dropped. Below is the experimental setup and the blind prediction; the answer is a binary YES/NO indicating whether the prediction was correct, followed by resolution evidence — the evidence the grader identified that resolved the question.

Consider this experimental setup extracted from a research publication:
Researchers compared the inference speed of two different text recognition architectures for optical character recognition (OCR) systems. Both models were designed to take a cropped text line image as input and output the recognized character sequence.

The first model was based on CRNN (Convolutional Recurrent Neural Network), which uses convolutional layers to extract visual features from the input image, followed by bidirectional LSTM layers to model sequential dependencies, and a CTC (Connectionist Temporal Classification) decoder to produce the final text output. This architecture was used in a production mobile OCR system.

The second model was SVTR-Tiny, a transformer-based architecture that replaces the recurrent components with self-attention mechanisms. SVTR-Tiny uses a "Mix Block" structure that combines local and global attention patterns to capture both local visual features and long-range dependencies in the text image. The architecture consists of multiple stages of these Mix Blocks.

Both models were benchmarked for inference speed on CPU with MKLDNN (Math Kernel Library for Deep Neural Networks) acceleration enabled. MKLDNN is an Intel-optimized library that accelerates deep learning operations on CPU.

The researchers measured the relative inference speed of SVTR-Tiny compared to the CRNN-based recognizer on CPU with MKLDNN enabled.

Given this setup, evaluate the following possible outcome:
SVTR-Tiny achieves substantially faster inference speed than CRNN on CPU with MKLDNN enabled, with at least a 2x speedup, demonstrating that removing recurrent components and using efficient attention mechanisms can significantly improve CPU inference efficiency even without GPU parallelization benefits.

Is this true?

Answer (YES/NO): NO